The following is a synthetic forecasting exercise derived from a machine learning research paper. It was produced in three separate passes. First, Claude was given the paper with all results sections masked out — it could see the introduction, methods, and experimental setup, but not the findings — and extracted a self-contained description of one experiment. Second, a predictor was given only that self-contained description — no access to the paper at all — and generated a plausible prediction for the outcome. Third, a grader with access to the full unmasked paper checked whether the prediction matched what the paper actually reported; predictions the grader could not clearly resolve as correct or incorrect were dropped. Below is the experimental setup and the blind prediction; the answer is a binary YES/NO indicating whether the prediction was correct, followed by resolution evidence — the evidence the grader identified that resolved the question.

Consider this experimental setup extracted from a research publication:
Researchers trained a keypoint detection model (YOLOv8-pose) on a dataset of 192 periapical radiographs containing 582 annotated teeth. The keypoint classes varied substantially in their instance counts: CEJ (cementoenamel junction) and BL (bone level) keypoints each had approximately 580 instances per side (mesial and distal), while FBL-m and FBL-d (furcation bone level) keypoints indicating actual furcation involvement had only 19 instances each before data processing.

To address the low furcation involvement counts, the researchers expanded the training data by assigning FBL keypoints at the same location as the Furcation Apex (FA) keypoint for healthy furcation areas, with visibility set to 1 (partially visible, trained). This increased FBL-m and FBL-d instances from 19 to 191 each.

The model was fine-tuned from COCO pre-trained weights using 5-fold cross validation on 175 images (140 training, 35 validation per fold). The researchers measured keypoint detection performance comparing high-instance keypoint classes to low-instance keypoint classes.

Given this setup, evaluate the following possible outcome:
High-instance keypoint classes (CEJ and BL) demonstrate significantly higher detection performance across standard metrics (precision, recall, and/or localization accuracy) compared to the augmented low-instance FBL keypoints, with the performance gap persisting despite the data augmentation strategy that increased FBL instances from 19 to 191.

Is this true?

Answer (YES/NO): NO